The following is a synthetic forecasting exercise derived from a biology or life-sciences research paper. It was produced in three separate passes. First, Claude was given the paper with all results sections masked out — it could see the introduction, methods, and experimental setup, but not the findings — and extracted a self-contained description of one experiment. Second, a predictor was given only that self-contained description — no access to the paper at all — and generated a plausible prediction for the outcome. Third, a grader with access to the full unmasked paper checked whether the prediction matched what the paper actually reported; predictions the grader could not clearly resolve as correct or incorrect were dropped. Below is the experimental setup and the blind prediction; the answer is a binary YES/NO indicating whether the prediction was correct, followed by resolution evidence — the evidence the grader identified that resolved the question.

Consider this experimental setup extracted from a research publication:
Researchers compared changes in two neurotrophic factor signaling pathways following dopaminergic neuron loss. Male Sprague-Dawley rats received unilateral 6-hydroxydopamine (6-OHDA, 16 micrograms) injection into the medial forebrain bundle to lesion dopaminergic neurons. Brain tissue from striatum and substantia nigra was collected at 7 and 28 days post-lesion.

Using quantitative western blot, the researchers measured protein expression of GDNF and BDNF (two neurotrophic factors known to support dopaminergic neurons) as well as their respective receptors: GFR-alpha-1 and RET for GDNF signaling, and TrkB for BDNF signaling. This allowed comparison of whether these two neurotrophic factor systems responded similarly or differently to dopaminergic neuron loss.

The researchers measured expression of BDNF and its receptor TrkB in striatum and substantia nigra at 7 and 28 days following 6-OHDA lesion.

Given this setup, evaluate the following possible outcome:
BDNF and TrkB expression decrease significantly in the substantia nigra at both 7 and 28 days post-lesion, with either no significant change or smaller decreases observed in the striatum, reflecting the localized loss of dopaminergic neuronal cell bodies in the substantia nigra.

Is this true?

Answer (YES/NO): NO